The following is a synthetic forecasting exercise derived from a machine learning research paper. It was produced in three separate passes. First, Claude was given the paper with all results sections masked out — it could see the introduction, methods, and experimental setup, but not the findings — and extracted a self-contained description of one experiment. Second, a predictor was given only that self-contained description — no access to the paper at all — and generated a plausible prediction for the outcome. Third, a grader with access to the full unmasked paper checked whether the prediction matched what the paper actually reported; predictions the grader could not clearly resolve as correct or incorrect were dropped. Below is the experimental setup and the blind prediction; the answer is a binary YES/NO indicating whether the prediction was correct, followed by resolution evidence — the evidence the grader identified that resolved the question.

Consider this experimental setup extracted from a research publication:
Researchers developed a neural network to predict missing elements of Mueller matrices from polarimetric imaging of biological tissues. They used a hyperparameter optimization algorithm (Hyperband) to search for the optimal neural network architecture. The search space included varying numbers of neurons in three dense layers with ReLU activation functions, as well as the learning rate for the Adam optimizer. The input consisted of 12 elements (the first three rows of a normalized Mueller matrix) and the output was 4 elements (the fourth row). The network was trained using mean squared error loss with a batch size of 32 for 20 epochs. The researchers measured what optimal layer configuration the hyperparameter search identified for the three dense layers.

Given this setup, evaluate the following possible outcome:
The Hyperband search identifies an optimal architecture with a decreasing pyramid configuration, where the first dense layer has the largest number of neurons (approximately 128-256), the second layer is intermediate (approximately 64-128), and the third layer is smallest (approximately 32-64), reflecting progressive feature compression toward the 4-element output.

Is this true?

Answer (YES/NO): NO